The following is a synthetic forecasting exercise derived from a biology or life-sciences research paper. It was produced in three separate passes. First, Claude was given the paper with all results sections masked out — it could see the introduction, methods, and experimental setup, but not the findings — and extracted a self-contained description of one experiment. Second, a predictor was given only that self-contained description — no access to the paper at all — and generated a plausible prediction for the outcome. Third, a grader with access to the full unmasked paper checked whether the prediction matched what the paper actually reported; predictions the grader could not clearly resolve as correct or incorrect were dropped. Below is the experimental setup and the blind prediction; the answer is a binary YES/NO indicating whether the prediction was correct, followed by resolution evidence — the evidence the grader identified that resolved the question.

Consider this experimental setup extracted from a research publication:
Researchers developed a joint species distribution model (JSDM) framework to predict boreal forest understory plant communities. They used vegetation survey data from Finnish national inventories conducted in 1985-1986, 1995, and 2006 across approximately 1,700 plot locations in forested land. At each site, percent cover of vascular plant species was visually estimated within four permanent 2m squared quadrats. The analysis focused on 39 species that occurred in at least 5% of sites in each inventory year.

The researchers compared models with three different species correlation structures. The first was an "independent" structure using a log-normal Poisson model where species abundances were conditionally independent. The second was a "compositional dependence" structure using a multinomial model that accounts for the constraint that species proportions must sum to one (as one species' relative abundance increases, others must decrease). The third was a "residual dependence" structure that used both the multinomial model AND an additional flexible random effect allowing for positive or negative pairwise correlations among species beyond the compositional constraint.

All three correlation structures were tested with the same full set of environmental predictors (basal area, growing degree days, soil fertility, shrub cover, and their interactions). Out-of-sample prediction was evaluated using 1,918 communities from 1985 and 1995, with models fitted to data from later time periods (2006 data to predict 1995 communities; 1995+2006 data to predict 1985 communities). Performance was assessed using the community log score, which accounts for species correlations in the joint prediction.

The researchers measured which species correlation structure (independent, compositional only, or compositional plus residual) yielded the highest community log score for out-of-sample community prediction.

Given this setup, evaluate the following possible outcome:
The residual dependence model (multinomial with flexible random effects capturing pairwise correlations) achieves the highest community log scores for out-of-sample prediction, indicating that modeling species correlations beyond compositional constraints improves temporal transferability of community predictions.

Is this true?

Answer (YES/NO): NO